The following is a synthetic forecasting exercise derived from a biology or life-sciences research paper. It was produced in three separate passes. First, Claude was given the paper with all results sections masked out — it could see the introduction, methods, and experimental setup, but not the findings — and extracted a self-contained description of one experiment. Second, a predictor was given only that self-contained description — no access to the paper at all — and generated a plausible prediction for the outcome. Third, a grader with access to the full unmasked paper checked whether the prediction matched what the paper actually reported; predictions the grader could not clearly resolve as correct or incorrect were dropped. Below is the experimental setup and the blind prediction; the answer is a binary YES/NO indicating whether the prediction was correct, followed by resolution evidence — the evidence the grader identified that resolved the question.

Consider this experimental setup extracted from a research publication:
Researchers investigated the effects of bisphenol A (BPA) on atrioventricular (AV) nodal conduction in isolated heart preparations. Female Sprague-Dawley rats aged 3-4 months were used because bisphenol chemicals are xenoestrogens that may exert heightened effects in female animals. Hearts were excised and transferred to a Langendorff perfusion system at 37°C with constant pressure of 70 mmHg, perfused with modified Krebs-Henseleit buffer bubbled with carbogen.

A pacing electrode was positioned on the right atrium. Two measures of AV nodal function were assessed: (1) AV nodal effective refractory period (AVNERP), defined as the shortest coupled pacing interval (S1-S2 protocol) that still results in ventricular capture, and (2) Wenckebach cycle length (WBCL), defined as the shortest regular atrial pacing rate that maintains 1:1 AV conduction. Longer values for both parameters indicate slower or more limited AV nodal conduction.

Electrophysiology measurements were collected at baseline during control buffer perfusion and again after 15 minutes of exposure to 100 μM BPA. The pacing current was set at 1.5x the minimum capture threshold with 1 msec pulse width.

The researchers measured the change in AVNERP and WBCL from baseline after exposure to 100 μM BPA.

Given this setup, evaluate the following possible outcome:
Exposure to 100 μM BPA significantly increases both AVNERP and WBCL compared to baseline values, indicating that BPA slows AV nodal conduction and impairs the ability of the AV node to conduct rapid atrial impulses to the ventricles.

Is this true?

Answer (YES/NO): YES